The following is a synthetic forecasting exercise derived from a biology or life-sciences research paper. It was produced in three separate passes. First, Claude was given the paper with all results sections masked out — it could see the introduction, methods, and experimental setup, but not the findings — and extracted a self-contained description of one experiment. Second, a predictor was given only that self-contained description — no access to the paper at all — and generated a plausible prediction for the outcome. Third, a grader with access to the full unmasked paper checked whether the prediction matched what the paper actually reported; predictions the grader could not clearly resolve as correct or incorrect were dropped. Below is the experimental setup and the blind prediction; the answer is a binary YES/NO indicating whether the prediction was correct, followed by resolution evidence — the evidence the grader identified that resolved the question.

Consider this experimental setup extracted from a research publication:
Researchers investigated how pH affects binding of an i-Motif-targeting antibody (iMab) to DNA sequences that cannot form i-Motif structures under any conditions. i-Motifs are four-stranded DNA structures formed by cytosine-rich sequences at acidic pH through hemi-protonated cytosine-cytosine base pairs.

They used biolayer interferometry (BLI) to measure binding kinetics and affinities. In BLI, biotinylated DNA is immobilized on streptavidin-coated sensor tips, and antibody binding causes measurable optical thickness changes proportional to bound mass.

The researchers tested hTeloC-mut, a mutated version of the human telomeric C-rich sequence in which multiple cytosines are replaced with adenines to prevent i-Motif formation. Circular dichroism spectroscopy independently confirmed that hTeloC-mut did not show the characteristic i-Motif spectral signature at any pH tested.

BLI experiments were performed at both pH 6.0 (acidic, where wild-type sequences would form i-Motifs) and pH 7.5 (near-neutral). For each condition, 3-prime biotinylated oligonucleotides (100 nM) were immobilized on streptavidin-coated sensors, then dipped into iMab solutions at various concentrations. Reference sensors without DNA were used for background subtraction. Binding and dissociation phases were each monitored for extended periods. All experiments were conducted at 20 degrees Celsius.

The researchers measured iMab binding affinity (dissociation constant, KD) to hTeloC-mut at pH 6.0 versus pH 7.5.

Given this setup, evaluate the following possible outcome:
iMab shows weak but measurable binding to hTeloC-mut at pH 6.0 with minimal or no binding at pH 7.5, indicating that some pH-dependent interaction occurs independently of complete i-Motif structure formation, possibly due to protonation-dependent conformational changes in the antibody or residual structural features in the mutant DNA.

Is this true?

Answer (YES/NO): YES